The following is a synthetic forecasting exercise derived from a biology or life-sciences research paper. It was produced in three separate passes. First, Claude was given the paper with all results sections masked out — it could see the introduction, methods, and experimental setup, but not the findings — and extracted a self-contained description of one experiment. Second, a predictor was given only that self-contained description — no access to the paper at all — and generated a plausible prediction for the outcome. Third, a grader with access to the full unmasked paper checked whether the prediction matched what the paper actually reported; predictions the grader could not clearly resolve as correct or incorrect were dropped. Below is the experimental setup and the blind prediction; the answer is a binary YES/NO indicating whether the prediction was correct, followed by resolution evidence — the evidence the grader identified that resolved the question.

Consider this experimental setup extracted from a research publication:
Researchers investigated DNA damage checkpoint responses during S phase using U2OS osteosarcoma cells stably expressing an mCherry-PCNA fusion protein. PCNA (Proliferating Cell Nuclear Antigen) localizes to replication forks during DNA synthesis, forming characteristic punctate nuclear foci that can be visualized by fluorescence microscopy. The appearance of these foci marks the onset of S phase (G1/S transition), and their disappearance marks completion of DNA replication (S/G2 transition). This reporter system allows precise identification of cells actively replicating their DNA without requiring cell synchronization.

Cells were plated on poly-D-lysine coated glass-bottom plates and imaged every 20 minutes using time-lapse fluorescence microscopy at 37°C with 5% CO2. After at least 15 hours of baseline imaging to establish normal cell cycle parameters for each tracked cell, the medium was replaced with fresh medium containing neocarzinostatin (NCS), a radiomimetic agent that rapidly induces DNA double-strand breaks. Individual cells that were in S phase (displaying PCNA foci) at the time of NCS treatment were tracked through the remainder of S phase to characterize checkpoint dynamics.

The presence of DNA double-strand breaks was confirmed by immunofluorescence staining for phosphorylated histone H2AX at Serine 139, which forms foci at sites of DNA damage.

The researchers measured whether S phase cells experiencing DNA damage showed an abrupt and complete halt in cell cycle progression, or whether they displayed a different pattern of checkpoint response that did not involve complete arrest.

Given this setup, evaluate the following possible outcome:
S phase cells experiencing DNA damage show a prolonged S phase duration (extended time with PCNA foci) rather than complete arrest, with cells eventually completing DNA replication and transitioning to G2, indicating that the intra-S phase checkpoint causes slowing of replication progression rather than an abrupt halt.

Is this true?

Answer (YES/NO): YES